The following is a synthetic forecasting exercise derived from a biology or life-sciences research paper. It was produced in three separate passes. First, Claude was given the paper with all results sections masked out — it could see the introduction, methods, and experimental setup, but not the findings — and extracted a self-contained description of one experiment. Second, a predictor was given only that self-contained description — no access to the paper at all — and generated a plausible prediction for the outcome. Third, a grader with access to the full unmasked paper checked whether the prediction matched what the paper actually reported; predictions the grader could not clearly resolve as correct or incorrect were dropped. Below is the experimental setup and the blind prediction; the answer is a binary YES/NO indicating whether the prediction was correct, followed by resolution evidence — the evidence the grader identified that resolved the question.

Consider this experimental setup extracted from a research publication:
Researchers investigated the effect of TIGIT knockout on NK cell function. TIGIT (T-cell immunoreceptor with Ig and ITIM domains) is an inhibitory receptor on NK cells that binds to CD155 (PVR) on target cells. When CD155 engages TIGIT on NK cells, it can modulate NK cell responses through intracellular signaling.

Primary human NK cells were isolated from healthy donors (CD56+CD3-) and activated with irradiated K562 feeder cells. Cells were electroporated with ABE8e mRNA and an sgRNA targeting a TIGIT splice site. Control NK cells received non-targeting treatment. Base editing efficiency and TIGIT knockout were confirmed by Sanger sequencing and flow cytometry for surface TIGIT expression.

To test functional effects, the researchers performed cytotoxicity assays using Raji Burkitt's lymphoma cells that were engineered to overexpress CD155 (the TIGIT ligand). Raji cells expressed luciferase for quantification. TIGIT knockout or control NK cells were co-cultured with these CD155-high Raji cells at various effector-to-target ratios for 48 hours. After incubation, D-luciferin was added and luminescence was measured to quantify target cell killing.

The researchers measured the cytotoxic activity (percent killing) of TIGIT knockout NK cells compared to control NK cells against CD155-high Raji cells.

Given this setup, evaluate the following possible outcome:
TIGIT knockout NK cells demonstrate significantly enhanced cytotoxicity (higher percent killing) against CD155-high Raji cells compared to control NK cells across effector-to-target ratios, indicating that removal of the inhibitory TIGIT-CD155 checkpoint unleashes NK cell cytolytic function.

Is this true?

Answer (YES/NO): YES